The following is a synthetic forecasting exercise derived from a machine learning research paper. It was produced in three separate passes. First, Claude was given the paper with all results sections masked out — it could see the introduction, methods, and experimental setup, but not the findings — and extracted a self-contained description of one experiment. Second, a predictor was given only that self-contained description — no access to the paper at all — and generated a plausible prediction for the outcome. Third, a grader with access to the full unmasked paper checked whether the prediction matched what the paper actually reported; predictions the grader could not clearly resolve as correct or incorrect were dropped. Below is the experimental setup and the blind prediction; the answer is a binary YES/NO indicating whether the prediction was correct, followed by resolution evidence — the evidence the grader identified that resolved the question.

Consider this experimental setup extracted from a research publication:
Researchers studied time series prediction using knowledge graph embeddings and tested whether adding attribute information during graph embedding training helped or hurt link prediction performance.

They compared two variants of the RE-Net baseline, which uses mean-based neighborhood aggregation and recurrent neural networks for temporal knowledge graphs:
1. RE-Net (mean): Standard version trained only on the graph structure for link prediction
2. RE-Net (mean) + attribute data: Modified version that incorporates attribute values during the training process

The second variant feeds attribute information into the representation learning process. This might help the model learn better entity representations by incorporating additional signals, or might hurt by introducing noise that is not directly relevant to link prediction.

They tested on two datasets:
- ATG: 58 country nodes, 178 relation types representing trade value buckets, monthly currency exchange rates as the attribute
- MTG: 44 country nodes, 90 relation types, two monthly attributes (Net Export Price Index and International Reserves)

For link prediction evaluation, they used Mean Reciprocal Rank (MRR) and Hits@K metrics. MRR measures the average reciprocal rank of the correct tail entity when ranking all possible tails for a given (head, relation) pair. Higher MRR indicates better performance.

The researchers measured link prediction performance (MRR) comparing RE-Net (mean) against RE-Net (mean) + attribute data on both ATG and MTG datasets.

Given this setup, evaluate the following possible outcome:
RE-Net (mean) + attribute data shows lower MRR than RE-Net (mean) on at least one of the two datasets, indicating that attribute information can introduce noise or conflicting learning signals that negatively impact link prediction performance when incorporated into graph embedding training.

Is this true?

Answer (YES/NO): YES